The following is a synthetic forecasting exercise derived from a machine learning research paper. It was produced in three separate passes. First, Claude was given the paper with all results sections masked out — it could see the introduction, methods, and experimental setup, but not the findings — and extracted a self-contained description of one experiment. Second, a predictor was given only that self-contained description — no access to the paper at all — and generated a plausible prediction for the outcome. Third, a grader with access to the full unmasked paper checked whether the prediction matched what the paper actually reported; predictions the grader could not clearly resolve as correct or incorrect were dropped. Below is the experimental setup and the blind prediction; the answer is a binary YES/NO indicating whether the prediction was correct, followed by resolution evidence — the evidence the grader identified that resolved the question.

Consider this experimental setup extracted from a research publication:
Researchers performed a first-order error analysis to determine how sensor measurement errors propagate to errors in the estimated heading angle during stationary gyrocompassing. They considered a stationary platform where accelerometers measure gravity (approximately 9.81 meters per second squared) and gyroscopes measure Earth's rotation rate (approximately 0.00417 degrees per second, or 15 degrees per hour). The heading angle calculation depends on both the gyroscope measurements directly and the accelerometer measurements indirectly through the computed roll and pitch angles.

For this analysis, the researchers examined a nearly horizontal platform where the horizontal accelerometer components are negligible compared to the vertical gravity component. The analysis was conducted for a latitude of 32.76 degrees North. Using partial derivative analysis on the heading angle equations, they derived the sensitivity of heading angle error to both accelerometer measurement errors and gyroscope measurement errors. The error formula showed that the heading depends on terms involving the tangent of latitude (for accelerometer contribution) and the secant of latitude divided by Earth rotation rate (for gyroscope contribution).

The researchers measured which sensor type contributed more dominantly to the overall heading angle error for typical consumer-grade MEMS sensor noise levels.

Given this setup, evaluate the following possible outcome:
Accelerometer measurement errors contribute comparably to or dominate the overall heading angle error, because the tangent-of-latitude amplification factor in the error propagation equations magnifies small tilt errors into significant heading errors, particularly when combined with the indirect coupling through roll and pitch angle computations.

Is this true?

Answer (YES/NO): NO